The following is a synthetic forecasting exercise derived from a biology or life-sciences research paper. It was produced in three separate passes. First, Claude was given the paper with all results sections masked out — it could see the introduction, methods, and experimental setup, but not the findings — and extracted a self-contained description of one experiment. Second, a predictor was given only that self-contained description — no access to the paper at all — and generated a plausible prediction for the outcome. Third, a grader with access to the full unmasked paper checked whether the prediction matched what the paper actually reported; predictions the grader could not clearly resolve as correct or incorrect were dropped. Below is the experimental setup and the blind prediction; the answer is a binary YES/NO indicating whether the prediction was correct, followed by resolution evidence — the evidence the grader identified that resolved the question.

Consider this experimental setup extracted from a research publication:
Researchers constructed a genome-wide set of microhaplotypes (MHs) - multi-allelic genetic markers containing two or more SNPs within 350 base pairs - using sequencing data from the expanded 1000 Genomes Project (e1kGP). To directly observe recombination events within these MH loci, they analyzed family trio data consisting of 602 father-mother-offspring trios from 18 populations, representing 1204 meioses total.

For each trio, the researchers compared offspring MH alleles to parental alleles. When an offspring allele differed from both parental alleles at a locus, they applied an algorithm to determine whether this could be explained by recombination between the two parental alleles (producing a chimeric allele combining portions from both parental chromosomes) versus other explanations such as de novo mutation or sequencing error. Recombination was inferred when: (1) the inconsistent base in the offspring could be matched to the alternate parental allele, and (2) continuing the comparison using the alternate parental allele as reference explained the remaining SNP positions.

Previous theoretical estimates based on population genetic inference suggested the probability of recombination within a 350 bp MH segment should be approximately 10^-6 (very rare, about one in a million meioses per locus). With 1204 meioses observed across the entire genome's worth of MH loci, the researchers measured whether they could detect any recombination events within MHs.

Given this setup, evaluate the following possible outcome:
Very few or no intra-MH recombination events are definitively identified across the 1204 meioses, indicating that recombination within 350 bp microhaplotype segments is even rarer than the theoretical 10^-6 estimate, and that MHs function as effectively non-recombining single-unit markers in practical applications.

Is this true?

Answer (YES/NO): NO